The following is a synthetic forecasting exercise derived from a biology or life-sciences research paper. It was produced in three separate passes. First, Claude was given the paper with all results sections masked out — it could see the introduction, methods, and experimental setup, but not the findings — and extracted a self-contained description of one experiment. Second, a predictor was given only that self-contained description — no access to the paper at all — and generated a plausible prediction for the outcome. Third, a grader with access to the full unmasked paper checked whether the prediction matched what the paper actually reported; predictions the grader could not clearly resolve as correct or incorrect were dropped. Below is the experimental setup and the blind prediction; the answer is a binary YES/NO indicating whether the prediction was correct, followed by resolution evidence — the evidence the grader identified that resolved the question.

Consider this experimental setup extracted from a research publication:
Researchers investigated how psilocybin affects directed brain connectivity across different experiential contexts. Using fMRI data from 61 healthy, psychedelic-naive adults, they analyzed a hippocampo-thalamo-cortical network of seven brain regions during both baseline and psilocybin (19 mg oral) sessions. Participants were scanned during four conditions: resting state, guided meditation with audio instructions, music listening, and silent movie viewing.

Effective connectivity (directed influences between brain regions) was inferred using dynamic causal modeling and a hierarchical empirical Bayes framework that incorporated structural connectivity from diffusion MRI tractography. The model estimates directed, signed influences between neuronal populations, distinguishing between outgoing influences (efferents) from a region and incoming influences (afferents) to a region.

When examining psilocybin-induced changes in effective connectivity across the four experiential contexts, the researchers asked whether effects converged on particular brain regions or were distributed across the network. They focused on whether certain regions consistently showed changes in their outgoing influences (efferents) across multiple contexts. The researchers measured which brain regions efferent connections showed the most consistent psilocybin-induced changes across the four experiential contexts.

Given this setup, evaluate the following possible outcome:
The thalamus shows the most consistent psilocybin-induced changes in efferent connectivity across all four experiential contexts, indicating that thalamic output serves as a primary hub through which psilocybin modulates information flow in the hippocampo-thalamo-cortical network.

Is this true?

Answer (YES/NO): NO